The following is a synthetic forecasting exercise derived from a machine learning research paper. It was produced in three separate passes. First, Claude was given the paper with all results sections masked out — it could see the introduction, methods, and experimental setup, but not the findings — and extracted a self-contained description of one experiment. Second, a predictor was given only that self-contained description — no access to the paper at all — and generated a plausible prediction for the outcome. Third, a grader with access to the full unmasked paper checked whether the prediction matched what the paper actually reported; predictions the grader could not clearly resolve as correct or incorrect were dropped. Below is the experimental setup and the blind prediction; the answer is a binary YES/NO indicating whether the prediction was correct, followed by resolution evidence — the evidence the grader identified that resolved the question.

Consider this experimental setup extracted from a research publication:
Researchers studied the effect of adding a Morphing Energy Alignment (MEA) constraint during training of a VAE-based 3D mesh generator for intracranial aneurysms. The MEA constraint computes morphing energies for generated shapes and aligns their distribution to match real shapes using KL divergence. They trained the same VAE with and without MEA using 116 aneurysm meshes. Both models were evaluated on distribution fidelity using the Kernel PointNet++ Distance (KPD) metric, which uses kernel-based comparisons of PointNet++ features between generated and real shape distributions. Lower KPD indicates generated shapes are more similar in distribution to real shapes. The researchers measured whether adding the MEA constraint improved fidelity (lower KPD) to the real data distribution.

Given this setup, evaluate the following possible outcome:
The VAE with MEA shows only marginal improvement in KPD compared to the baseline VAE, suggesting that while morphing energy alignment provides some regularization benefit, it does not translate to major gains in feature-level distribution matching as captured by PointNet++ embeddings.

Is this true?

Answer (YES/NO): YES